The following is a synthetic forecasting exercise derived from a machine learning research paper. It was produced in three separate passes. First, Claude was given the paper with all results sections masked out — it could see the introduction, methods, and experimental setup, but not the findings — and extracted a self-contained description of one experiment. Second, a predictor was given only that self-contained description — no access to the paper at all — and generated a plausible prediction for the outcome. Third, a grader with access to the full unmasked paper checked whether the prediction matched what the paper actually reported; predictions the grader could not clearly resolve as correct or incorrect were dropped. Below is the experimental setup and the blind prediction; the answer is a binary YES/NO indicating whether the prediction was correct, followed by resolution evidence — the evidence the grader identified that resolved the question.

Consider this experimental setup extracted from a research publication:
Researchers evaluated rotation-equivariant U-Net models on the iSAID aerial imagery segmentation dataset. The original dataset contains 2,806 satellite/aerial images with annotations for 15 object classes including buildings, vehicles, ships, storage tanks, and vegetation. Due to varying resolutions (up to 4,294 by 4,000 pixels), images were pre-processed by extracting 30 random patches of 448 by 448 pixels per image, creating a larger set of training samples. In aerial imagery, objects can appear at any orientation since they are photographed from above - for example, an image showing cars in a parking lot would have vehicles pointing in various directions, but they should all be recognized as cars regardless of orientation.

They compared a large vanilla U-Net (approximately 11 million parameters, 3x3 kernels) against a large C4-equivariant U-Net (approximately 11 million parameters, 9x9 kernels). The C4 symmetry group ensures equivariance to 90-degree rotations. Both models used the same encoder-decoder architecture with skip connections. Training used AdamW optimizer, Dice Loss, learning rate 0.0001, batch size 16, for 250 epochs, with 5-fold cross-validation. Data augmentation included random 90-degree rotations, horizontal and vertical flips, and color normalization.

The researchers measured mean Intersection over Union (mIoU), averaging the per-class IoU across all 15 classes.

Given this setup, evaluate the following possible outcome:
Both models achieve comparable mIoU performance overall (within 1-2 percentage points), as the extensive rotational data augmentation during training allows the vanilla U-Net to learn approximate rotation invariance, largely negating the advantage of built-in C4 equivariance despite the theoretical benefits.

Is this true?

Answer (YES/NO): NO